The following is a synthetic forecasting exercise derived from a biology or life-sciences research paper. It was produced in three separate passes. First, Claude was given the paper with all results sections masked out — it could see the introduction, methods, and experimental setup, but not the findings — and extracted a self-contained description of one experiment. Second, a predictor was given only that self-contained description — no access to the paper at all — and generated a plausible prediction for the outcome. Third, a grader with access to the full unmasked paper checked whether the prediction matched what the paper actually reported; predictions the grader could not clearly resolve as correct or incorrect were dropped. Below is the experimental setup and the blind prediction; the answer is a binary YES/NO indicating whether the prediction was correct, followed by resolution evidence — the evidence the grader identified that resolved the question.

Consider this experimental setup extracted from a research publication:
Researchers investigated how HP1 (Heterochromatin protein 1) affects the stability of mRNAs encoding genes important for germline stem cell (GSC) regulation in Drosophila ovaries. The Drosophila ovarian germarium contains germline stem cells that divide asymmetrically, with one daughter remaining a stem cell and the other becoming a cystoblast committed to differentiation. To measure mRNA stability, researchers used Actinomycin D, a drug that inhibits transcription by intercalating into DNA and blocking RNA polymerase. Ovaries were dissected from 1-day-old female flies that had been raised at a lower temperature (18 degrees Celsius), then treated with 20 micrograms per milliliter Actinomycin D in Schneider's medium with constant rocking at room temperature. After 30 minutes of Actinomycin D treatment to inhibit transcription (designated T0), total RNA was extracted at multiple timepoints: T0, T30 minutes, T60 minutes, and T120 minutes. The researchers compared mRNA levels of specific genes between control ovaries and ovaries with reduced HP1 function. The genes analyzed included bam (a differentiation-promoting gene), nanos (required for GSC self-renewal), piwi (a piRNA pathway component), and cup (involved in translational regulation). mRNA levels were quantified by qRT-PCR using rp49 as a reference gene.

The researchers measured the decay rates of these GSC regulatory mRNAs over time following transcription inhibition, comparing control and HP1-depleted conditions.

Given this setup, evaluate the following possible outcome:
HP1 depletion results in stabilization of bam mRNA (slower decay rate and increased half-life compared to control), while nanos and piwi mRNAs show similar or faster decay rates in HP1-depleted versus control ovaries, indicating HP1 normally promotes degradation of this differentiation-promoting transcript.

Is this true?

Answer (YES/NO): NO